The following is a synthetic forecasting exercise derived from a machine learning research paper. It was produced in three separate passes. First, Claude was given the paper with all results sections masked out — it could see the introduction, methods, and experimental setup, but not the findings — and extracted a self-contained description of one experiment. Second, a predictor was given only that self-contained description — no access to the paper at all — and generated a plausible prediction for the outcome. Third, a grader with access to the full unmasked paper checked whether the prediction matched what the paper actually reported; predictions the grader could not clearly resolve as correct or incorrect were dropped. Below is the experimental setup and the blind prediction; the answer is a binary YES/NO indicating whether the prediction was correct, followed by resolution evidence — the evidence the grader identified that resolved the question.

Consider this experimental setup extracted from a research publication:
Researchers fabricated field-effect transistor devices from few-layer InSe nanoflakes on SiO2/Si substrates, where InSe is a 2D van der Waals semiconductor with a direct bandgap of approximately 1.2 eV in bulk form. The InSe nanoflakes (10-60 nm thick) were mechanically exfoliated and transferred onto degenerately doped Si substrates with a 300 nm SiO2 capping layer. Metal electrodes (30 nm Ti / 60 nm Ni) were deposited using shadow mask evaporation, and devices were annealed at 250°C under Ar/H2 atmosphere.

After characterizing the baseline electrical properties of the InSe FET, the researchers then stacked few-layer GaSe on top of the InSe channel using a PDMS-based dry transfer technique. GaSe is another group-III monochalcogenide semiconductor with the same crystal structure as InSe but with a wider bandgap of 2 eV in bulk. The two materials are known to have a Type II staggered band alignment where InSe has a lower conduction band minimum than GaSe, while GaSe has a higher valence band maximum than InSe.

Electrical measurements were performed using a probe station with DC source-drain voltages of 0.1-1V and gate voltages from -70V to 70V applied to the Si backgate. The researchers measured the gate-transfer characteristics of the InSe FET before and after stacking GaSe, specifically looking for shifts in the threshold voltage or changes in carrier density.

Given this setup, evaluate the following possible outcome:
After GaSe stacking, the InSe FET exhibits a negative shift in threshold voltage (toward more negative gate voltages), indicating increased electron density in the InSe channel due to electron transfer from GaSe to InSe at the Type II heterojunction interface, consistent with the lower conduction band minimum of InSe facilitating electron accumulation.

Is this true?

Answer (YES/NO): YES